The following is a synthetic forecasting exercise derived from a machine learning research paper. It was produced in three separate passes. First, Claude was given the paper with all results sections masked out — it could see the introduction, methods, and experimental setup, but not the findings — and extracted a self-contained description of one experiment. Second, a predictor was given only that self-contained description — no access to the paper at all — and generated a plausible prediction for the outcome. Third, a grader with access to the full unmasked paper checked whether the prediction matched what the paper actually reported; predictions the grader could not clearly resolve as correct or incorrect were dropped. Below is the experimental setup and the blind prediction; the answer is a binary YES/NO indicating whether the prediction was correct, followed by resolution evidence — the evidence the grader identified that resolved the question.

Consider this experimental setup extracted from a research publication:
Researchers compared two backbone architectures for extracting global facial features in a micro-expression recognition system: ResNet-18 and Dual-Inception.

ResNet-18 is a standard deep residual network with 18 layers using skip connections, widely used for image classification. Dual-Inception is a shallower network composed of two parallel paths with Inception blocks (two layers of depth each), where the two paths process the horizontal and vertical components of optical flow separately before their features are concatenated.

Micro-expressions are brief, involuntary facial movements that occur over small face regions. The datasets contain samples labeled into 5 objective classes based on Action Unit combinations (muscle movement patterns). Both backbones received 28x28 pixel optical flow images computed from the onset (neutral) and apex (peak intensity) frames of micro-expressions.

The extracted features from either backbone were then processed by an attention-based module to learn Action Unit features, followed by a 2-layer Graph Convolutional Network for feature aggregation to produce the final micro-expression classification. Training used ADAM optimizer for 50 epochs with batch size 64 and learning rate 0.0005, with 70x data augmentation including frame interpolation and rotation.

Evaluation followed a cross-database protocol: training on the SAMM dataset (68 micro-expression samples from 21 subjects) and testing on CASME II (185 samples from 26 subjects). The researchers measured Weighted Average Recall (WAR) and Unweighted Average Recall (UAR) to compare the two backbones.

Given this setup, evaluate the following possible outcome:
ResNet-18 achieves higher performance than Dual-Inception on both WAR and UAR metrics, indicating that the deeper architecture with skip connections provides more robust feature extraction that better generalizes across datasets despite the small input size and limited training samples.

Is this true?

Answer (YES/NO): NO